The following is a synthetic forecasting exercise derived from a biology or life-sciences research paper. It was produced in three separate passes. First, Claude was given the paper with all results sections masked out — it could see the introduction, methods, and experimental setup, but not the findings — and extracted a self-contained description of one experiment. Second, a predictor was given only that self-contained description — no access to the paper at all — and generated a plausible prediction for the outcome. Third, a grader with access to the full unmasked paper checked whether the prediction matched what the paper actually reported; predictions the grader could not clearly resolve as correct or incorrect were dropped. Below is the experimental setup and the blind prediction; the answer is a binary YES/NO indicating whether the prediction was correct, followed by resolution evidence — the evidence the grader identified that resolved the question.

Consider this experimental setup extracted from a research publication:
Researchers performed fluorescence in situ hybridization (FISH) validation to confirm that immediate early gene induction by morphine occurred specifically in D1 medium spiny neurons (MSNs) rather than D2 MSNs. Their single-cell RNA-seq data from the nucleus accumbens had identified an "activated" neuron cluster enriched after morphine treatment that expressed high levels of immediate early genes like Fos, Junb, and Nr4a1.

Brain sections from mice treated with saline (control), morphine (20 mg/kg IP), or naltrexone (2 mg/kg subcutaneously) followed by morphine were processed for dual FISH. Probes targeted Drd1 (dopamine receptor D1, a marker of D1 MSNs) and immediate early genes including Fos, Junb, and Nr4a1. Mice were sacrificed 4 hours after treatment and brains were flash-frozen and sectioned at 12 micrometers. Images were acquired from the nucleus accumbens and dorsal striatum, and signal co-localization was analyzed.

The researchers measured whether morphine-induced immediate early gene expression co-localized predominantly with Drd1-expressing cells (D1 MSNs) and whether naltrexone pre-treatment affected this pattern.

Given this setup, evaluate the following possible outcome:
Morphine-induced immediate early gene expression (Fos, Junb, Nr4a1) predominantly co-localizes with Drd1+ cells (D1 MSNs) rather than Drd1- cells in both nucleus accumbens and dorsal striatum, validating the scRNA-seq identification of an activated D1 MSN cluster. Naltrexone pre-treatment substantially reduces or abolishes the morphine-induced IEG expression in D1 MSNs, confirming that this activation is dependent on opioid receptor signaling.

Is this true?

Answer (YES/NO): YES